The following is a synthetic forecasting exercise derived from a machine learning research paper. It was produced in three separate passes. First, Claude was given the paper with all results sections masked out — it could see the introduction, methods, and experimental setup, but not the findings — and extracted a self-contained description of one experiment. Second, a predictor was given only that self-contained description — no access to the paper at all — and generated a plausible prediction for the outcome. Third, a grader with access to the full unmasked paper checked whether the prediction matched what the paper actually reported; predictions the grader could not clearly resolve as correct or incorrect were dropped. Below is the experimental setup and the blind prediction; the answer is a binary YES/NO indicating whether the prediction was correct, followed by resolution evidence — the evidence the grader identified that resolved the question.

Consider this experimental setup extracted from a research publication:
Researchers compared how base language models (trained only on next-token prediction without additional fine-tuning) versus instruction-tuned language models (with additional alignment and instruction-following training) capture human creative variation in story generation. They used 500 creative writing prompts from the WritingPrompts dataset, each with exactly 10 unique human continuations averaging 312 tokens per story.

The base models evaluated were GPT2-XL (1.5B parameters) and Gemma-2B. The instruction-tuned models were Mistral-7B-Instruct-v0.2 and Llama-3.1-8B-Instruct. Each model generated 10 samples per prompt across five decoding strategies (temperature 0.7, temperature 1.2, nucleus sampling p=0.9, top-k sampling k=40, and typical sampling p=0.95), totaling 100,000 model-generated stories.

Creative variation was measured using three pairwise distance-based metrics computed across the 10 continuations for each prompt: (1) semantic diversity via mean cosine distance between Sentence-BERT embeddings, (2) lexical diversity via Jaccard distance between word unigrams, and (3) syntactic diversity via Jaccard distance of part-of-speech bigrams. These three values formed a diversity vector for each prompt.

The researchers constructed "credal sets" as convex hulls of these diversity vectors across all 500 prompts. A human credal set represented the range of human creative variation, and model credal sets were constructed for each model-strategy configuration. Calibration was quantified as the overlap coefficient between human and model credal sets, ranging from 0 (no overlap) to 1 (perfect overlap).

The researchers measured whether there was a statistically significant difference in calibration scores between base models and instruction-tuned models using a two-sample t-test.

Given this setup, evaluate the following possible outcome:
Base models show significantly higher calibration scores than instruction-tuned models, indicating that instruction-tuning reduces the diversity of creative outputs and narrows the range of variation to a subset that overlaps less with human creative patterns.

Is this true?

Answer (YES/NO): NO